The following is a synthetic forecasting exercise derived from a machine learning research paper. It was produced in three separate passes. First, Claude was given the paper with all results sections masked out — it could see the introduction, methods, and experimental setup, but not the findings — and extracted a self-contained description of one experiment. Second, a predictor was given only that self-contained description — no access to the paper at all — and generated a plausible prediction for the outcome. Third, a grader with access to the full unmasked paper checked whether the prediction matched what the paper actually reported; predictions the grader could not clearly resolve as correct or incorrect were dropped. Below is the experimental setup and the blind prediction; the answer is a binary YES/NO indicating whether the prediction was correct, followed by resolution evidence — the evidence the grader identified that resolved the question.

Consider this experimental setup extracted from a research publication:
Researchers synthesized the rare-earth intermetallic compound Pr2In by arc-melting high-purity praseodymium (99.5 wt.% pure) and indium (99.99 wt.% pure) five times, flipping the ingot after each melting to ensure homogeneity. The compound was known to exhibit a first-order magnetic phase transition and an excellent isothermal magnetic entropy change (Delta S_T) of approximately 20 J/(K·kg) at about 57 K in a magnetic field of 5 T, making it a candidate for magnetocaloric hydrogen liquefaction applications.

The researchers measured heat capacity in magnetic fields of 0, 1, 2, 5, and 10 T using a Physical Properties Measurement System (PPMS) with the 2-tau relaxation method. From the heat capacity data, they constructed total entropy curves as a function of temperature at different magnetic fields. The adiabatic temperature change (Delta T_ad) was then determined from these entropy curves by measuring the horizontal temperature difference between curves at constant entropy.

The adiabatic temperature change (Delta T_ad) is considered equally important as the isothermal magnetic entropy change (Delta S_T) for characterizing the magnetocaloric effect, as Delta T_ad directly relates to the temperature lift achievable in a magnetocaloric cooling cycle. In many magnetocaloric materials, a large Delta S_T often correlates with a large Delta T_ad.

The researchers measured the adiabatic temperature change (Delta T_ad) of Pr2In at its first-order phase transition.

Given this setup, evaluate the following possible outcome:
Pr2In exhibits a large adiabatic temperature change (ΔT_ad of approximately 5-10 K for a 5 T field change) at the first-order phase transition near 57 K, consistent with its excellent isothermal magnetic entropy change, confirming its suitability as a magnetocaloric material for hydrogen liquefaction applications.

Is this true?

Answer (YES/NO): NO